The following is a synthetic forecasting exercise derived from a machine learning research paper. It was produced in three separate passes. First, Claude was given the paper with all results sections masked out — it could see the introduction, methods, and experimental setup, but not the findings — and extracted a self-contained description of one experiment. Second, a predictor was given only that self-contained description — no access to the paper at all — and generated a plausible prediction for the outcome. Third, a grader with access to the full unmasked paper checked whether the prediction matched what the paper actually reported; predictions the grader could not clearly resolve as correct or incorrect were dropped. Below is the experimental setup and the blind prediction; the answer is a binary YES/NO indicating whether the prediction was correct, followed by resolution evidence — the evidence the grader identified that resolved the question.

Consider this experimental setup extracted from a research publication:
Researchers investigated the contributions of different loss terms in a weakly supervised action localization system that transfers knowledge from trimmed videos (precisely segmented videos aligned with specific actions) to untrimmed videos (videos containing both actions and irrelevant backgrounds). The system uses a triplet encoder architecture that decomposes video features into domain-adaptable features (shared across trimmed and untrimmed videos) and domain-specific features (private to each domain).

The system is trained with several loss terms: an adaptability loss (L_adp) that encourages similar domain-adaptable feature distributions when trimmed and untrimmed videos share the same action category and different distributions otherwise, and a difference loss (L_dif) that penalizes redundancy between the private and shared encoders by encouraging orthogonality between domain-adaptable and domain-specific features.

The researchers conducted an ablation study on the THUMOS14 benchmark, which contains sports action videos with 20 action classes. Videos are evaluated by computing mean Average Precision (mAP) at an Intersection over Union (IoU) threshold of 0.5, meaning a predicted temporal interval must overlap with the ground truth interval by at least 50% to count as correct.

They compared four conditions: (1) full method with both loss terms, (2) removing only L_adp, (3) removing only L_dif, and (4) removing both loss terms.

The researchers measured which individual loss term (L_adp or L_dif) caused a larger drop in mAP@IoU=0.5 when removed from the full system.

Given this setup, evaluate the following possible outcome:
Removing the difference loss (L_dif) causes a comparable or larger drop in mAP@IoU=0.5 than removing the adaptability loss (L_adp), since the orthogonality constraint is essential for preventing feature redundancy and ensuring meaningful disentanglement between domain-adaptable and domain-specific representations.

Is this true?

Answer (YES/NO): NO